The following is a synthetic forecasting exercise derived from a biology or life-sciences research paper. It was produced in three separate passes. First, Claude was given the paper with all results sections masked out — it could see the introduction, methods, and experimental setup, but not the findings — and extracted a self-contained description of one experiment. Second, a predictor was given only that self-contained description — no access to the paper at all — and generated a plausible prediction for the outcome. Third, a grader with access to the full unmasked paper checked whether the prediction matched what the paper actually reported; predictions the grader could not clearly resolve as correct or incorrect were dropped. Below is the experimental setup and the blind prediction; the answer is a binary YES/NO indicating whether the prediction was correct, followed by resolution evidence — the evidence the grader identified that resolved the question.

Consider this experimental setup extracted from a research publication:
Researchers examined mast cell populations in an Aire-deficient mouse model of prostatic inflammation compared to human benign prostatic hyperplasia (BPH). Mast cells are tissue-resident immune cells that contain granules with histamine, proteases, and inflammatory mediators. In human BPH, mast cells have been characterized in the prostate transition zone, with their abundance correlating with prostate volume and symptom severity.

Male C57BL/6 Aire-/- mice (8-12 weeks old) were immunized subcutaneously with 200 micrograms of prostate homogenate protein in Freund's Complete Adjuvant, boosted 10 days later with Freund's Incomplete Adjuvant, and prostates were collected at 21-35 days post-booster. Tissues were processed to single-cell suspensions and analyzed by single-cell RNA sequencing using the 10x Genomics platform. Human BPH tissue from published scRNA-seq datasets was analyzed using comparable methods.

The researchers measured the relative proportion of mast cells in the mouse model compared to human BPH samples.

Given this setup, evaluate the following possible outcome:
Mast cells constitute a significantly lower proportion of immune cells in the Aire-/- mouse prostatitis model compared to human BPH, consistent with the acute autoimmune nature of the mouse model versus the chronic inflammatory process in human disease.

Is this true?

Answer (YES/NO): NO